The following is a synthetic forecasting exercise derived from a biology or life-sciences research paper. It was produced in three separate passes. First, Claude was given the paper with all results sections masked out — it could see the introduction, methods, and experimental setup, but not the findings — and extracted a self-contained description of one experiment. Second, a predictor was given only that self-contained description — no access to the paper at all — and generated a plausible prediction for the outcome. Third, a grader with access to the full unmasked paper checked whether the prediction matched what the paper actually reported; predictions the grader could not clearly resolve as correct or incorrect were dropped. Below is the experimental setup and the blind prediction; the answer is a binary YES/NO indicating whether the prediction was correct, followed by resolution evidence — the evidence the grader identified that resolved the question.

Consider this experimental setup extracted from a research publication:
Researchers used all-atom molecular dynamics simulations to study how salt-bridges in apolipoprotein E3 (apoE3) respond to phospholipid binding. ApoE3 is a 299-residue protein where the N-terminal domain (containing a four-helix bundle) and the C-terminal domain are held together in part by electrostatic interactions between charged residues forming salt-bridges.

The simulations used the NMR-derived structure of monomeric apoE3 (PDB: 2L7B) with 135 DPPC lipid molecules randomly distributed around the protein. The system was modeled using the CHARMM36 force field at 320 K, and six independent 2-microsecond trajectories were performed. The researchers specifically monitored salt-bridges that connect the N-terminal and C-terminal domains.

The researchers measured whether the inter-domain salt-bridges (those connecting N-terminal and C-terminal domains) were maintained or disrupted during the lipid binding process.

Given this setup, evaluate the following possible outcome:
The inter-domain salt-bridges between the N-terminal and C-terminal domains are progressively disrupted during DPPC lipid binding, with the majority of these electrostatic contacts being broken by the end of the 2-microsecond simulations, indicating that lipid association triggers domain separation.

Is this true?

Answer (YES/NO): YES